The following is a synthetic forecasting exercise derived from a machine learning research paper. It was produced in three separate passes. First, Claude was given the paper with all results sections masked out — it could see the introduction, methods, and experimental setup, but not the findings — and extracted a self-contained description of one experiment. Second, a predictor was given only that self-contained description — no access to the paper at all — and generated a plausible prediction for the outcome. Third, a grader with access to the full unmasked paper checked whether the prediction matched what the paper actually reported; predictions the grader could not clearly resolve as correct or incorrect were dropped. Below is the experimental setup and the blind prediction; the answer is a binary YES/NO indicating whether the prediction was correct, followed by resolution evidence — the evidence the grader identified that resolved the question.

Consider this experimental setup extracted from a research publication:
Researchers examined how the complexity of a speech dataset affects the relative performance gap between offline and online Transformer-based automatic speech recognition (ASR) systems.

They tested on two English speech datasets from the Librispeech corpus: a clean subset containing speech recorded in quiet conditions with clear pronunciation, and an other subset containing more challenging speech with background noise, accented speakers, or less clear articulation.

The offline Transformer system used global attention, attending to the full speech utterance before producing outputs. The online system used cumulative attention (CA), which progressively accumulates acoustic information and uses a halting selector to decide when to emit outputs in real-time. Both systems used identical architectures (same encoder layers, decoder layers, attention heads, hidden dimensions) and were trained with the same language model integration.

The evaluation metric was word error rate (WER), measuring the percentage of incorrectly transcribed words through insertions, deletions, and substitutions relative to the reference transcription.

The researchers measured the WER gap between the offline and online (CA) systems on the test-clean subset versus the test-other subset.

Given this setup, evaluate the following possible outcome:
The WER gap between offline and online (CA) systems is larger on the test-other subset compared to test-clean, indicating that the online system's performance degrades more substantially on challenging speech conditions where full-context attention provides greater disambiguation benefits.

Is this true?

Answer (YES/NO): YES